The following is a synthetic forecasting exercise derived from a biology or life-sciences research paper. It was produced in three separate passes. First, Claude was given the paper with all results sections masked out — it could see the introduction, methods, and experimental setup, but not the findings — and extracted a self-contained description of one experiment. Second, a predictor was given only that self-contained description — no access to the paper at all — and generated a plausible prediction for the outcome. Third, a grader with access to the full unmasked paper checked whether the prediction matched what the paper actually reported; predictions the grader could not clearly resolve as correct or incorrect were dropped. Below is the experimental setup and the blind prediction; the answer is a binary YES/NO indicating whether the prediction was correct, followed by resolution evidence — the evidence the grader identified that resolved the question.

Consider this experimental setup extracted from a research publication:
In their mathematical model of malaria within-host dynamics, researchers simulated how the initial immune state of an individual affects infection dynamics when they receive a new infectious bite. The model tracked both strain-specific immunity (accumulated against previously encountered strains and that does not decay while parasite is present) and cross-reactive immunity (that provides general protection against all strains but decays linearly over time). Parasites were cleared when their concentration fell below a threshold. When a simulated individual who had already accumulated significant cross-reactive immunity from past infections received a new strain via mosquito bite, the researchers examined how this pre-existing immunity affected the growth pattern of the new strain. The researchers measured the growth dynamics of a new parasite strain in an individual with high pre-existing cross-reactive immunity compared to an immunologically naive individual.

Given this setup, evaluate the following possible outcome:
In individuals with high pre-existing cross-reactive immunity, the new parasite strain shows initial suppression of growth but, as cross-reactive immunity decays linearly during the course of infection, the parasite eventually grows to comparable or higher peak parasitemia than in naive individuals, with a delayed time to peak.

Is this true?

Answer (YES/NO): NO